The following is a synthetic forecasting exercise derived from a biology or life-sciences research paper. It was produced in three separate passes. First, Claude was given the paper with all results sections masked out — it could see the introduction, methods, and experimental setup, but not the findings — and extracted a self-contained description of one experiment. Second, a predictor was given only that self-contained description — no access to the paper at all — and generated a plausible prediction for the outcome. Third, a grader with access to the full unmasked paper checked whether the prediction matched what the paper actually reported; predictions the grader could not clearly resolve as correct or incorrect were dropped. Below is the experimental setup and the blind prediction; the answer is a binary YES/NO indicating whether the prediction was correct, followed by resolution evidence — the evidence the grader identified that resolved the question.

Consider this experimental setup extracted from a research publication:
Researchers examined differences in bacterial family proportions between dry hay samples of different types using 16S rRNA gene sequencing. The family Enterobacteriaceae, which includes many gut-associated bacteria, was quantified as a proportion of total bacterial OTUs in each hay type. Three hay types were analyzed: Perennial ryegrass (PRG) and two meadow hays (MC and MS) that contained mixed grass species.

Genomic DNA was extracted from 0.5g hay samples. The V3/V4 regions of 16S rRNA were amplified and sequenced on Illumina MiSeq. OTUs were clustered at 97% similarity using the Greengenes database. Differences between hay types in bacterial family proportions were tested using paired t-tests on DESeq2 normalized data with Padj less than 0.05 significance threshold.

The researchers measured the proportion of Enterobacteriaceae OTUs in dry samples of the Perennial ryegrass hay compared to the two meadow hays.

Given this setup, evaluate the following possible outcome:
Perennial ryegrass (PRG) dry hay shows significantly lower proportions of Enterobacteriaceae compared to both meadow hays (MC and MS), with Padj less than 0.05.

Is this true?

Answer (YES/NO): NO